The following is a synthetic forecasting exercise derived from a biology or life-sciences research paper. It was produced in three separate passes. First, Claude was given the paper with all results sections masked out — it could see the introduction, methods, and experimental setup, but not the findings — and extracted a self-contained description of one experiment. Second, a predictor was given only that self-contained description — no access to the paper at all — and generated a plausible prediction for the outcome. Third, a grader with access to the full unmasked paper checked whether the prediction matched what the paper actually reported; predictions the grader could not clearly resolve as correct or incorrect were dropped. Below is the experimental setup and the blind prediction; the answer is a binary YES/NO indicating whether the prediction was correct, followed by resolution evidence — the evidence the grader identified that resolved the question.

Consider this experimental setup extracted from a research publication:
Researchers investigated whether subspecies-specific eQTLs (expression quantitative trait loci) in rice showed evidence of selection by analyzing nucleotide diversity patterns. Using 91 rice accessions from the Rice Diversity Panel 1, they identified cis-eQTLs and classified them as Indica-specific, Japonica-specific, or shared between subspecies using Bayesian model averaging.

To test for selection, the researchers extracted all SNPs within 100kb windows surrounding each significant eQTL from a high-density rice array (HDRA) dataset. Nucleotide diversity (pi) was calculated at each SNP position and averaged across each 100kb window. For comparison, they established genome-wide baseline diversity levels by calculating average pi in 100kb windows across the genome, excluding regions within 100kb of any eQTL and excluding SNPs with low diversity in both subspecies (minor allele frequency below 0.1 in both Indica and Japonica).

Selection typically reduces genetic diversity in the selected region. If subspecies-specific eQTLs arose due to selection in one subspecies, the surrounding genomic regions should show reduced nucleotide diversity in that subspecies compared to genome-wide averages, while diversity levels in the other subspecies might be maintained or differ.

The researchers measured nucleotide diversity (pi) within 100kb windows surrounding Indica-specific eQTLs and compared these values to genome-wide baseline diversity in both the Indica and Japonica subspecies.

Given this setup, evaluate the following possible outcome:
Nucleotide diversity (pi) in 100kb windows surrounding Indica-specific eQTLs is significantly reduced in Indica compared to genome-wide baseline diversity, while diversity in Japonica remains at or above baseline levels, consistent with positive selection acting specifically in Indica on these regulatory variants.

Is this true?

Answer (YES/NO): NO